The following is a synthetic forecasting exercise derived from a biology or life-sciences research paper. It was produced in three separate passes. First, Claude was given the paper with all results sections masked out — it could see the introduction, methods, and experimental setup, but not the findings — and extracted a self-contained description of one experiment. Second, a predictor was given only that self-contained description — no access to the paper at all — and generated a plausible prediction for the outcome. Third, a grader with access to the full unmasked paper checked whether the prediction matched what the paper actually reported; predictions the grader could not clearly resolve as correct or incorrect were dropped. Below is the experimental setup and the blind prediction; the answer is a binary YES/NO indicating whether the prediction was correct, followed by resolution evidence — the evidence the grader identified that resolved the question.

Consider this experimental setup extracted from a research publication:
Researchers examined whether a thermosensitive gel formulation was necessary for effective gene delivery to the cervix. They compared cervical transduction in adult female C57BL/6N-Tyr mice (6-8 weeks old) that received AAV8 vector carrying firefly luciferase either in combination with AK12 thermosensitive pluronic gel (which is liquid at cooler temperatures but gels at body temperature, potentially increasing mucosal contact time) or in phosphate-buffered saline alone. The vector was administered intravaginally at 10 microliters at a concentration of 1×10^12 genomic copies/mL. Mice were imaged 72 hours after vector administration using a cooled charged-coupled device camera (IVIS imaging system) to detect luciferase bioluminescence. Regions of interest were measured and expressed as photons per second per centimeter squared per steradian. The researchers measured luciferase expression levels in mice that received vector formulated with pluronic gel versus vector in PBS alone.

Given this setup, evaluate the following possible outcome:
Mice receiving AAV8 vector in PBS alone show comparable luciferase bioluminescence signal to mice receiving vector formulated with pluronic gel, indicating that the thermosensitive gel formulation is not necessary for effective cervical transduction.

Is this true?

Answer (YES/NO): NO